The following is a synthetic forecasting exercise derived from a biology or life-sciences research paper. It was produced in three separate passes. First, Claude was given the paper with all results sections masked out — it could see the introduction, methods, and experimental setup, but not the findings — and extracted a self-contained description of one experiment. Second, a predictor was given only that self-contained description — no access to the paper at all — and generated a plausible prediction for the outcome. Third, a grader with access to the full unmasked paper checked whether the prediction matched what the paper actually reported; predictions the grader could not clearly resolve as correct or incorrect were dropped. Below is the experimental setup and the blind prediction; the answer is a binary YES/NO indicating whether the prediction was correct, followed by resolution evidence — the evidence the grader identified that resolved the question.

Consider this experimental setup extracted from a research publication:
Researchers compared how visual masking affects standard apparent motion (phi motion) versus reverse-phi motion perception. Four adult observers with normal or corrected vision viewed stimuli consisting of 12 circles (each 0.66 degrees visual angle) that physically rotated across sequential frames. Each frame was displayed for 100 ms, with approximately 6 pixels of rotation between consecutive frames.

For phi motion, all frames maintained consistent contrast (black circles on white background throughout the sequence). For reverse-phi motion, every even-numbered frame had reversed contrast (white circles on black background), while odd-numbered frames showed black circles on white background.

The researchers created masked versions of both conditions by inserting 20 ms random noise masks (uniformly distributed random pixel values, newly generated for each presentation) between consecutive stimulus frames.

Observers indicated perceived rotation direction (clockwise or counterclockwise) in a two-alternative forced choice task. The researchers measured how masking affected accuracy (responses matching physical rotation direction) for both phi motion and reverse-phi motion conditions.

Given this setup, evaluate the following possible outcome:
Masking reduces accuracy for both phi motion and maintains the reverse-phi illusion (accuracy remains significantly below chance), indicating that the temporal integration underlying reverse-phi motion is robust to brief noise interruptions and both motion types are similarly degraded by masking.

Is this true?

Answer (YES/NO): NO